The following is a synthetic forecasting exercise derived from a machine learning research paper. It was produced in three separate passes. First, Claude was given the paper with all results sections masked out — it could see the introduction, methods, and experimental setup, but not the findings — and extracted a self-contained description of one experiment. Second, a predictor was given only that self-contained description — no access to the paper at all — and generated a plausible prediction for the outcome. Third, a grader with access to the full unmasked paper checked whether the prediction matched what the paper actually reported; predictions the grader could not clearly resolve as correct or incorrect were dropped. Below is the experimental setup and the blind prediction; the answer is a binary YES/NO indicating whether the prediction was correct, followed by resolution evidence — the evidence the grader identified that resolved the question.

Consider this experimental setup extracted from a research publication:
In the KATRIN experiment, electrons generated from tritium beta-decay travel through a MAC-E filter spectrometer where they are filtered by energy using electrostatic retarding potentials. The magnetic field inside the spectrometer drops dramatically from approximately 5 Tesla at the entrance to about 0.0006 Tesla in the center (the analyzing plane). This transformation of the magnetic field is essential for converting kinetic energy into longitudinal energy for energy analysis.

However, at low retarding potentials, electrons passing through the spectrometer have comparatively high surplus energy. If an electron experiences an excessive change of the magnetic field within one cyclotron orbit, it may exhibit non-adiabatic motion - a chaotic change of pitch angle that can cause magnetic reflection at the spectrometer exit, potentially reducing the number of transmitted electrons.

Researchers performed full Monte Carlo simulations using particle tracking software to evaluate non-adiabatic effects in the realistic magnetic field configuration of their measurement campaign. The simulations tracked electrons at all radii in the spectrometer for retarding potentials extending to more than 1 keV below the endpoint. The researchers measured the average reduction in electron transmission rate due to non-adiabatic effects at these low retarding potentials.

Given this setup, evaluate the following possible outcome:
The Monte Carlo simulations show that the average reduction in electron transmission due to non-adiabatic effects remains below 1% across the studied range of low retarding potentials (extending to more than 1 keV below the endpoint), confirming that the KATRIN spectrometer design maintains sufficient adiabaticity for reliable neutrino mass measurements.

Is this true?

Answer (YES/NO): YES